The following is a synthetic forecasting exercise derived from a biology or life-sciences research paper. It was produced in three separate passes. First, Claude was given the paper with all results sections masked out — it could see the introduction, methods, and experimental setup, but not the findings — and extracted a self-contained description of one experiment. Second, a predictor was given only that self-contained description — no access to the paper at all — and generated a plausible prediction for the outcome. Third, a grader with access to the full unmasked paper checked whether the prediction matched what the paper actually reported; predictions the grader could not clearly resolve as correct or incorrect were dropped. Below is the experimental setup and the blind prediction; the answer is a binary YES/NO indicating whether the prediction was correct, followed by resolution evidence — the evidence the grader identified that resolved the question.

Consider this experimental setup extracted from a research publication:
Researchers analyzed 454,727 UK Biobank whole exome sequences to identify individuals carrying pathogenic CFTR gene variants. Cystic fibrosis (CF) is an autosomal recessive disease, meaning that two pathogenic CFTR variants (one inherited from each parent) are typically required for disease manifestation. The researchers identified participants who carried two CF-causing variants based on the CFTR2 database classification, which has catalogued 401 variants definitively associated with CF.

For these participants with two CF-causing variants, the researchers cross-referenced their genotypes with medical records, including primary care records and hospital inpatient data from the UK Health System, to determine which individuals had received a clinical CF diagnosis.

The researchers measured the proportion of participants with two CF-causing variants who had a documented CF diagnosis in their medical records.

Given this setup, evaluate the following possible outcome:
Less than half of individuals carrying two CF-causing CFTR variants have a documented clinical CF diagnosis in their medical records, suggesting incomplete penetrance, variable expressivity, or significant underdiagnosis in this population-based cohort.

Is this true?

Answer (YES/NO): YES